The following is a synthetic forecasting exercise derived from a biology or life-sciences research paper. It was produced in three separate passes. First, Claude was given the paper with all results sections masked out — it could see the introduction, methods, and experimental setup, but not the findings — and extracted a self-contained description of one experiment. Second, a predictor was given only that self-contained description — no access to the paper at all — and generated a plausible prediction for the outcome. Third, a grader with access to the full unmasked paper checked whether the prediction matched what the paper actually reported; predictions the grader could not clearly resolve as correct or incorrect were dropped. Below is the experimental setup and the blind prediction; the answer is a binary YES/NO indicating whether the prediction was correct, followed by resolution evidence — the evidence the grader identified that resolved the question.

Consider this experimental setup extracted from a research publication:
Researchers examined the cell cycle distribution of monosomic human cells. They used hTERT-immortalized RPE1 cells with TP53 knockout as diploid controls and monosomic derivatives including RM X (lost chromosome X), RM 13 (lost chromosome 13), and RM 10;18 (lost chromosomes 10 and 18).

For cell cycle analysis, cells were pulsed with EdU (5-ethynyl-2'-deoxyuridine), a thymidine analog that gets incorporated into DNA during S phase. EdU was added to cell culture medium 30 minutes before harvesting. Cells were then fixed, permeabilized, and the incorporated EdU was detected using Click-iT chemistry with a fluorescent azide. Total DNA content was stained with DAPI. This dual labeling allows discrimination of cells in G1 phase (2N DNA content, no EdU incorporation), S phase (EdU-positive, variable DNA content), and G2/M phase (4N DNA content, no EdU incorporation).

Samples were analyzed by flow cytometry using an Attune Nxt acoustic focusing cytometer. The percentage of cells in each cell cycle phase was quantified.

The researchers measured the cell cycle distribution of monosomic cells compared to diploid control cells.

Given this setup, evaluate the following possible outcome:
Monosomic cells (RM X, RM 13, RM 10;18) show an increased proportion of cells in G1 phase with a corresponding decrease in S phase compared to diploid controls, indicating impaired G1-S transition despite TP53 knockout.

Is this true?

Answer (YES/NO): NO